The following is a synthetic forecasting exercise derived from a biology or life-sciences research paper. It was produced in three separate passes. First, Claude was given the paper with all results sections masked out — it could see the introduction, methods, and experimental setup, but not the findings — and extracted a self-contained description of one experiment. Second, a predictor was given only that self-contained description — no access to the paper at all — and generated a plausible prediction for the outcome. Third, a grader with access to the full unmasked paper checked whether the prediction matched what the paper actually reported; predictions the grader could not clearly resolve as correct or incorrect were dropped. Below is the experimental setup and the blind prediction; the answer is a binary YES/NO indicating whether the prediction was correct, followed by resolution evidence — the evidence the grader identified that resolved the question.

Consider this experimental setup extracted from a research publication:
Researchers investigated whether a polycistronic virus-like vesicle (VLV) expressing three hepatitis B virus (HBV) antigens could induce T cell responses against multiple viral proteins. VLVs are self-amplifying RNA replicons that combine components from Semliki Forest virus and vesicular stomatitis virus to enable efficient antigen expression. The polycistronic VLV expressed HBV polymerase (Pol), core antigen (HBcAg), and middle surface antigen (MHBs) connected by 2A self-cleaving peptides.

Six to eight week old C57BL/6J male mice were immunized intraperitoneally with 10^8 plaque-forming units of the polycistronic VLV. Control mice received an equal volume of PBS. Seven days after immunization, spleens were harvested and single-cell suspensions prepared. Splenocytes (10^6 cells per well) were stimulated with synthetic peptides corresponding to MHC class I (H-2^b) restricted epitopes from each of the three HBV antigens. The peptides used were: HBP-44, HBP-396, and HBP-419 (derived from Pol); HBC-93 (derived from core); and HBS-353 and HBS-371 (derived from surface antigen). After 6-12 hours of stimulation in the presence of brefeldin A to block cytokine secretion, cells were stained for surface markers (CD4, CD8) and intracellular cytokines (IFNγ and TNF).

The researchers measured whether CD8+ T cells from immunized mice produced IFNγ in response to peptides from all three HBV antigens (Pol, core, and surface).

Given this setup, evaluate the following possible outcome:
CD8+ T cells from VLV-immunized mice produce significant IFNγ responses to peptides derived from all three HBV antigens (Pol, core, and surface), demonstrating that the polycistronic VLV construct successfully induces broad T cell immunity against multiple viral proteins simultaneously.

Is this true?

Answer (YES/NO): YES